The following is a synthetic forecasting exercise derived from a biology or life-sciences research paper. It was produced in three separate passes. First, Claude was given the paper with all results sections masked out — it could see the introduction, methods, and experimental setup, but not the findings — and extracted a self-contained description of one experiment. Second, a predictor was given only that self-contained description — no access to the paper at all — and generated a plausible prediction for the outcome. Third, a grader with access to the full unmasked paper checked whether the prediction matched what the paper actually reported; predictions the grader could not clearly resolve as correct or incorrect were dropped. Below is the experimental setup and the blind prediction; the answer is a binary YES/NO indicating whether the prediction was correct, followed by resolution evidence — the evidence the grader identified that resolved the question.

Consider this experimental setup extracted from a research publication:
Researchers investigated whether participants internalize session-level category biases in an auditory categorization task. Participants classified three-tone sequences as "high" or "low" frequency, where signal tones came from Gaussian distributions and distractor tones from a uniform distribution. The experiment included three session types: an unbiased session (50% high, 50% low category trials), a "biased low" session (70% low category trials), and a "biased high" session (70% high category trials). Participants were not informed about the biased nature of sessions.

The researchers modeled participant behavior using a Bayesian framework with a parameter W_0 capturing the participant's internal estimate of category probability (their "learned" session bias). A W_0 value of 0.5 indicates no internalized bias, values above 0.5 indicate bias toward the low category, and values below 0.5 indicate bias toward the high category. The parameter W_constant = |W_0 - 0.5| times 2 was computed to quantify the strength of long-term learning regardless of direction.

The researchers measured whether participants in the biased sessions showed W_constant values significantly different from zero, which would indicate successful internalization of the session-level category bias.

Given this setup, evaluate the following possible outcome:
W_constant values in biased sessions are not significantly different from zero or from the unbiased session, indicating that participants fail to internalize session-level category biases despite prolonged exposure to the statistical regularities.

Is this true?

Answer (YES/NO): NO